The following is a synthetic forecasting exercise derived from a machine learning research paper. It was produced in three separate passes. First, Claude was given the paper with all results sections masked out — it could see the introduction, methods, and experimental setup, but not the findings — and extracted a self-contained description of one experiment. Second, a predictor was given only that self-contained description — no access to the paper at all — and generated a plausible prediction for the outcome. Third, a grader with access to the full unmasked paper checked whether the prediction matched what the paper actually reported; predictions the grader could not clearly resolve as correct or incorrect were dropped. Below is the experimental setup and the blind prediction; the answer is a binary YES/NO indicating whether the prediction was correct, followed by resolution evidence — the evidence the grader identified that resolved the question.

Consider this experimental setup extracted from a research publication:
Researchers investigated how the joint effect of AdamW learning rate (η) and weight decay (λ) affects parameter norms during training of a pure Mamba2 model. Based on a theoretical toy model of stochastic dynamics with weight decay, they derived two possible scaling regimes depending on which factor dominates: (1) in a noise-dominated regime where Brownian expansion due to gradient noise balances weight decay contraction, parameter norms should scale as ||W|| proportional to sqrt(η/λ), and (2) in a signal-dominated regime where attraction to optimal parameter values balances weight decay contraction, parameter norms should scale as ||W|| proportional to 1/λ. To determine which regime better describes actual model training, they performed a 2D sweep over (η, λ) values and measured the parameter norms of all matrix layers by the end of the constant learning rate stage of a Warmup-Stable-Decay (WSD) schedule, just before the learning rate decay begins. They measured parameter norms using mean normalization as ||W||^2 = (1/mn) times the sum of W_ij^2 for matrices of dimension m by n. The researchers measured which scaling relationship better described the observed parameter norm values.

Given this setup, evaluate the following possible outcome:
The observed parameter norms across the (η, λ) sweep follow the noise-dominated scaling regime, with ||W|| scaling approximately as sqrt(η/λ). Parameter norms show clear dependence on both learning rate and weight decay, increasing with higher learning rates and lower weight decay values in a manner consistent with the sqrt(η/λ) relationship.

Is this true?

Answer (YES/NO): YES